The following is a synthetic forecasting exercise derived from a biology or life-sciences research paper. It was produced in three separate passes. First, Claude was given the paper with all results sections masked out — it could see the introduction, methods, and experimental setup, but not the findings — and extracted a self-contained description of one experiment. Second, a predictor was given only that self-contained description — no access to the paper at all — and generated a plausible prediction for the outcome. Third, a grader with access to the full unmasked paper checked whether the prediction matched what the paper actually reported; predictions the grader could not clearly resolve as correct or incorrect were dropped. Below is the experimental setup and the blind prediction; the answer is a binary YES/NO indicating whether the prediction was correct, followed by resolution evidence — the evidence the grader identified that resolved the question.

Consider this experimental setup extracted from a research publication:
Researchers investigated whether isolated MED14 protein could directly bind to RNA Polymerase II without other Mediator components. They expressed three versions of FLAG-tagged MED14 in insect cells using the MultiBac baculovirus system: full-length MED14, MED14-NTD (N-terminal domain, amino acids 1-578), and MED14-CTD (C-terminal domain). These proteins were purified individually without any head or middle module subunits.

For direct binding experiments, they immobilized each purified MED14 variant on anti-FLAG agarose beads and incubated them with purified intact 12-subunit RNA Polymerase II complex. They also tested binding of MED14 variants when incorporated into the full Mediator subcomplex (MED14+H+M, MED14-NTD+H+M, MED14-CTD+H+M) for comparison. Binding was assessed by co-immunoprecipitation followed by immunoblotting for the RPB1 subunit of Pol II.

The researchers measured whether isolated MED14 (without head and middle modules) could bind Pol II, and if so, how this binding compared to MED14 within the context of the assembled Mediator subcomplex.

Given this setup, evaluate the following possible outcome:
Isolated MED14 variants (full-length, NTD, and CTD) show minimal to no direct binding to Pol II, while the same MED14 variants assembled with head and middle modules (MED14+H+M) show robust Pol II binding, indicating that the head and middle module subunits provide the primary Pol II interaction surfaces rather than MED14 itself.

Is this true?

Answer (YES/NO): NO